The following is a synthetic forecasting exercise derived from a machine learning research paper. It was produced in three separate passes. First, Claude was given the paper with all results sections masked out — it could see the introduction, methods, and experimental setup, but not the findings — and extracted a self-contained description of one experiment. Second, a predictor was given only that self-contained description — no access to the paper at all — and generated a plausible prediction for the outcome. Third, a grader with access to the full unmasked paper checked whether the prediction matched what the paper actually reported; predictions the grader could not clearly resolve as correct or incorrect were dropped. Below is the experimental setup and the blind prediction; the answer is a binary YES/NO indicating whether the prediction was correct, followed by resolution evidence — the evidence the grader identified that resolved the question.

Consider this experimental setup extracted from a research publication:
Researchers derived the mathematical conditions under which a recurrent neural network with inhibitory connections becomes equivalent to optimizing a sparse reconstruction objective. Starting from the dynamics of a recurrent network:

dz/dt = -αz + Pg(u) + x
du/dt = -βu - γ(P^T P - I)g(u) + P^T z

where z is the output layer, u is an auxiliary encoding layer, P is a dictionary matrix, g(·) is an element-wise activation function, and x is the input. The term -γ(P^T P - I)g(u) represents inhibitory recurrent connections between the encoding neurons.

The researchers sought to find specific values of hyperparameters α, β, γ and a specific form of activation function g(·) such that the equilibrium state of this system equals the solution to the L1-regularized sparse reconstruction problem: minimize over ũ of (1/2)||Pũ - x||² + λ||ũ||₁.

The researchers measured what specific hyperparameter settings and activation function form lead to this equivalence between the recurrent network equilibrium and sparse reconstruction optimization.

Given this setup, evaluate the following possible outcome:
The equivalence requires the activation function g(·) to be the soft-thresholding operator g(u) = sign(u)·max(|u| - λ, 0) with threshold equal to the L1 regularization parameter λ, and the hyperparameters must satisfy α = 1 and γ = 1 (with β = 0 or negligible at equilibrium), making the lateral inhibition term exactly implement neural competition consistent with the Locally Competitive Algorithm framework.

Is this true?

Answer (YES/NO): NO